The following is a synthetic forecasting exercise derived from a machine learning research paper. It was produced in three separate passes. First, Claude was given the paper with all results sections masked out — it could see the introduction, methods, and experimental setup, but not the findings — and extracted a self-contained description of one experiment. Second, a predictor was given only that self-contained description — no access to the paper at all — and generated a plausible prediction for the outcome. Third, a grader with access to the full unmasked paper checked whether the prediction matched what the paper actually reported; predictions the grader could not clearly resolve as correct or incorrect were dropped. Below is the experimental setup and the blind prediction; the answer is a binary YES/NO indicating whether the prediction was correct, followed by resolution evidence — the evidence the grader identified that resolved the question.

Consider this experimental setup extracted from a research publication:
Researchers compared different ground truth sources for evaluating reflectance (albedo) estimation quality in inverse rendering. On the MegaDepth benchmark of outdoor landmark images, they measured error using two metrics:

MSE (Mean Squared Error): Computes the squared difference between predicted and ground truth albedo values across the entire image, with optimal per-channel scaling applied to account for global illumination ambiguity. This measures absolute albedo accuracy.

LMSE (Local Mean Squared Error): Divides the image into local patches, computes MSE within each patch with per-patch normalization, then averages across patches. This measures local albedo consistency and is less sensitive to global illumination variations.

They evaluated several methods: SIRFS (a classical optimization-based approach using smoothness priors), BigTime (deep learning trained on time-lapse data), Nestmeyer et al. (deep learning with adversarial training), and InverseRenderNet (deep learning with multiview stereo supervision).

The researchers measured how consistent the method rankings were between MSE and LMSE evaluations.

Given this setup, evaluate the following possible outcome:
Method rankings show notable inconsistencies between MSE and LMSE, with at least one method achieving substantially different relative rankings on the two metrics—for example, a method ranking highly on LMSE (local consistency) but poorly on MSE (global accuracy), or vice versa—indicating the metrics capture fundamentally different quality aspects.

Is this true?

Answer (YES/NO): YES